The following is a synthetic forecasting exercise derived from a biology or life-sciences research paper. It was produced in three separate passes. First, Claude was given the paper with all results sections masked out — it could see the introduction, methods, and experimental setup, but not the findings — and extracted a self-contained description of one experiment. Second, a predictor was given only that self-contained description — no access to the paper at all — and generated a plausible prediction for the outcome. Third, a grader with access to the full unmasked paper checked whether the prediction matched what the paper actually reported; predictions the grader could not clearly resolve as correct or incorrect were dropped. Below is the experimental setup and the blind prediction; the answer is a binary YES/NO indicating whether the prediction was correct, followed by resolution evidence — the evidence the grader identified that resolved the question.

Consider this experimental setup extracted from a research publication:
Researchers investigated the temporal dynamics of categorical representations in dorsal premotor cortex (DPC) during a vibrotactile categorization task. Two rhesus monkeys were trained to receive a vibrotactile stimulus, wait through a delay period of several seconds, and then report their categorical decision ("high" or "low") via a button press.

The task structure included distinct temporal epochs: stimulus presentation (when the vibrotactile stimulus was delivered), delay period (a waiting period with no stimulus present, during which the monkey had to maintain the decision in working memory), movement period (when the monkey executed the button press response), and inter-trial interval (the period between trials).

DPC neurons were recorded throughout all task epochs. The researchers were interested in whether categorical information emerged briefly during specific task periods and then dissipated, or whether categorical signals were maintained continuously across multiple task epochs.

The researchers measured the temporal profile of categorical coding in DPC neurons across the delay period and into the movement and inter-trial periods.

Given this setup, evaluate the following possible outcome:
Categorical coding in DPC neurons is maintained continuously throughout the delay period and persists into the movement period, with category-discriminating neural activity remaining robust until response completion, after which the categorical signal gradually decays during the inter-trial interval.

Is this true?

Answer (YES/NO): NO